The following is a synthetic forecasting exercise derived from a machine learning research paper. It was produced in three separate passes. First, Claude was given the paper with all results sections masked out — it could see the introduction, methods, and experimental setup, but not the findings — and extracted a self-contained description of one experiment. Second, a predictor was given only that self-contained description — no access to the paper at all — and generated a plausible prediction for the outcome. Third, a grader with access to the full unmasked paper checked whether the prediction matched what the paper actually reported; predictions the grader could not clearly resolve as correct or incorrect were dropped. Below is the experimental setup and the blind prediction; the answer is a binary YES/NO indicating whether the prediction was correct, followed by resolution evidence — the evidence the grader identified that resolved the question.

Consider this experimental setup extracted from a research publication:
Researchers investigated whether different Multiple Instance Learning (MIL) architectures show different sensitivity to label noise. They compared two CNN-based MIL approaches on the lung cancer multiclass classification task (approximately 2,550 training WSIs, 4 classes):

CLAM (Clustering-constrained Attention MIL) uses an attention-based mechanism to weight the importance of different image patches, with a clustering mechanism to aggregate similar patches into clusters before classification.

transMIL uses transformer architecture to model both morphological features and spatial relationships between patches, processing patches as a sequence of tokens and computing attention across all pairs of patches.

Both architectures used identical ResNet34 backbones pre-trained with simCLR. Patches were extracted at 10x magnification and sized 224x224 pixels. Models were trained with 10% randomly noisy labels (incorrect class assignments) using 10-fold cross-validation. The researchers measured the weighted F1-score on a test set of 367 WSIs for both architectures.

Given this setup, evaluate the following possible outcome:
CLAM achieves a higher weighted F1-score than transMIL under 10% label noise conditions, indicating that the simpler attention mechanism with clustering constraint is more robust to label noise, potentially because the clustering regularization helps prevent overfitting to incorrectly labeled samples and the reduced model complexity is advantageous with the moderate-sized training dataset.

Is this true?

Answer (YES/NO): NO